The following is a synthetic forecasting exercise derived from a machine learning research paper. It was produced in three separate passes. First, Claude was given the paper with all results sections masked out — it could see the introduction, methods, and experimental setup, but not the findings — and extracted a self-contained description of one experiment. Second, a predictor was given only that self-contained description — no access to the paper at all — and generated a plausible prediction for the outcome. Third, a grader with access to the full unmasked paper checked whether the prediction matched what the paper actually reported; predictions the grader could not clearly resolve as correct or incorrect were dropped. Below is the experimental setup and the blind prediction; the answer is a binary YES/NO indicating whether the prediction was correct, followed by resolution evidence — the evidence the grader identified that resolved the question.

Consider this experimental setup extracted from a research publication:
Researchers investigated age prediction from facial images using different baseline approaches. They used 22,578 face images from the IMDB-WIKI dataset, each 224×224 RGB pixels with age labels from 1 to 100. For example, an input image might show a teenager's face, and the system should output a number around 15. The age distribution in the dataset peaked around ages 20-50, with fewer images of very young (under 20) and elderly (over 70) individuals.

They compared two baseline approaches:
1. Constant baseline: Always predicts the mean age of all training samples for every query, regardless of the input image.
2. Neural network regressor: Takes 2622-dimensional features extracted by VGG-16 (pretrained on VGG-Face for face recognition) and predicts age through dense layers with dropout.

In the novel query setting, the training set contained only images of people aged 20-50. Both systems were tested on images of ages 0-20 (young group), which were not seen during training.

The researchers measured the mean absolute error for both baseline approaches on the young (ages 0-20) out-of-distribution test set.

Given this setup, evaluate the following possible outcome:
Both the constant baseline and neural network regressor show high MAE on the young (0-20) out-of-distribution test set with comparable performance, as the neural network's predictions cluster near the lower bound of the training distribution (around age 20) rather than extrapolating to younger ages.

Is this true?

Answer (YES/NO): NO